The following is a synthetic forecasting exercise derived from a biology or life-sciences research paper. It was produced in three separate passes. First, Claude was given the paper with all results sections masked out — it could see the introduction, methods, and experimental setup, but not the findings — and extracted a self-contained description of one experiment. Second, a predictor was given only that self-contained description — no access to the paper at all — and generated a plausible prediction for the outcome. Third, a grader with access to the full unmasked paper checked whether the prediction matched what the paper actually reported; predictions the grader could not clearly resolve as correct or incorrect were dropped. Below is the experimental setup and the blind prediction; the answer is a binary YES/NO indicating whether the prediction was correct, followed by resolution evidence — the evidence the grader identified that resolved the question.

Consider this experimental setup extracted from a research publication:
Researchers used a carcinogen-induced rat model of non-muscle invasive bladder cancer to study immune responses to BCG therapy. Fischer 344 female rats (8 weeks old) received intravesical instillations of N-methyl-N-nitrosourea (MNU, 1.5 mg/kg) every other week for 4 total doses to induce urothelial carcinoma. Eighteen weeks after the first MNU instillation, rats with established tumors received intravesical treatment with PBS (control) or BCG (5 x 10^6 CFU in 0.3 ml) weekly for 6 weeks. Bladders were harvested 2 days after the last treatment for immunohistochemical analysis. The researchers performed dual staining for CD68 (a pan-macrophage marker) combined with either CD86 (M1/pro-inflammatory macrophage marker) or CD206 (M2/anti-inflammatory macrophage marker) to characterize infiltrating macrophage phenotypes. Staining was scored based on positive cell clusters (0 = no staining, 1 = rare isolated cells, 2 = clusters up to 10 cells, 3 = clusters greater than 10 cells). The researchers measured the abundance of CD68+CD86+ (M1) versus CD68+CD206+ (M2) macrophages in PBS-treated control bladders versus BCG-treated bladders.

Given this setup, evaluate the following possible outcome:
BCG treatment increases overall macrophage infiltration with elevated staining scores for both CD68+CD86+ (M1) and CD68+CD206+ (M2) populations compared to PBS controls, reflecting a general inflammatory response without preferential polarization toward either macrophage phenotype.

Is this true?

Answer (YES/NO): NO